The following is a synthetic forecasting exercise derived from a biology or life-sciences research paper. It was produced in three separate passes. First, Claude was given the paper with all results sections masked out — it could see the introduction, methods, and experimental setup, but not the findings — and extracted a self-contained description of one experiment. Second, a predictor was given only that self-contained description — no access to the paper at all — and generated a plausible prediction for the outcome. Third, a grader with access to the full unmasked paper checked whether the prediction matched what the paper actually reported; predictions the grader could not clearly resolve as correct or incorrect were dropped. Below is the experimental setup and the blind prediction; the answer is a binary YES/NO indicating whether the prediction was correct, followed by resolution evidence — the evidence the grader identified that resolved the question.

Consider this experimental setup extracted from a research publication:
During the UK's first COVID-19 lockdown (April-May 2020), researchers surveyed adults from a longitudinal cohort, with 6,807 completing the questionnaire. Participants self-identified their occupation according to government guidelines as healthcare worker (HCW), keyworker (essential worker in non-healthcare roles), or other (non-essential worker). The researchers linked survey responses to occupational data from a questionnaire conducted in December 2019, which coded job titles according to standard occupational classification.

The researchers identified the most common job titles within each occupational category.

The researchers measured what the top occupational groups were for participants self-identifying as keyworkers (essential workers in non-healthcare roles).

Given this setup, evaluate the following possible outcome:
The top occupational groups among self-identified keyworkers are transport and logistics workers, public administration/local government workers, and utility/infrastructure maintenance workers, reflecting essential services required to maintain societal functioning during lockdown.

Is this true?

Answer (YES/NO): NO